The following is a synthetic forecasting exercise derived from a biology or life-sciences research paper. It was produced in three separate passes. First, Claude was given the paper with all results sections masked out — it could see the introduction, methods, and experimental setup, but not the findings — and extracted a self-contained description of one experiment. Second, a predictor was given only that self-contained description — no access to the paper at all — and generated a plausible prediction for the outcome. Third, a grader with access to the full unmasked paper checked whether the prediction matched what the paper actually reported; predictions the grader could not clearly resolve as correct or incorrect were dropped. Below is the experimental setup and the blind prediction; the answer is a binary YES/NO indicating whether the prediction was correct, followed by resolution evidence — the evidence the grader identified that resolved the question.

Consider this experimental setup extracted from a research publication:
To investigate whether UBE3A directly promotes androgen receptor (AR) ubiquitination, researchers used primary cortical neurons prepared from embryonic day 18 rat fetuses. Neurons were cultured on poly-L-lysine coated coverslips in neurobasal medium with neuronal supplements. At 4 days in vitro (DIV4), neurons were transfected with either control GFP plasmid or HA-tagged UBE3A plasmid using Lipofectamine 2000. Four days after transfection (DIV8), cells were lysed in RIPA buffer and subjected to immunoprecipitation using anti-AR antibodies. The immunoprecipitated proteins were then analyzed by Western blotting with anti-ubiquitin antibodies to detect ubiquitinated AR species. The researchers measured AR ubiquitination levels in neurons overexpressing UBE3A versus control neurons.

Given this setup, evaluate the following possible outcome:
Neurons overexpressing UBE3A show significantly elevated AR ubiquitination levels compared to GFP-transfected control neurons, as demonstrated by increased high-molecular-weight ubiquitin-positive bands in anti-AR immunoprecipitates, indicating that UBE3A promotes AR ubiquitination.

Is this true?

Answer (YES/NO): YES